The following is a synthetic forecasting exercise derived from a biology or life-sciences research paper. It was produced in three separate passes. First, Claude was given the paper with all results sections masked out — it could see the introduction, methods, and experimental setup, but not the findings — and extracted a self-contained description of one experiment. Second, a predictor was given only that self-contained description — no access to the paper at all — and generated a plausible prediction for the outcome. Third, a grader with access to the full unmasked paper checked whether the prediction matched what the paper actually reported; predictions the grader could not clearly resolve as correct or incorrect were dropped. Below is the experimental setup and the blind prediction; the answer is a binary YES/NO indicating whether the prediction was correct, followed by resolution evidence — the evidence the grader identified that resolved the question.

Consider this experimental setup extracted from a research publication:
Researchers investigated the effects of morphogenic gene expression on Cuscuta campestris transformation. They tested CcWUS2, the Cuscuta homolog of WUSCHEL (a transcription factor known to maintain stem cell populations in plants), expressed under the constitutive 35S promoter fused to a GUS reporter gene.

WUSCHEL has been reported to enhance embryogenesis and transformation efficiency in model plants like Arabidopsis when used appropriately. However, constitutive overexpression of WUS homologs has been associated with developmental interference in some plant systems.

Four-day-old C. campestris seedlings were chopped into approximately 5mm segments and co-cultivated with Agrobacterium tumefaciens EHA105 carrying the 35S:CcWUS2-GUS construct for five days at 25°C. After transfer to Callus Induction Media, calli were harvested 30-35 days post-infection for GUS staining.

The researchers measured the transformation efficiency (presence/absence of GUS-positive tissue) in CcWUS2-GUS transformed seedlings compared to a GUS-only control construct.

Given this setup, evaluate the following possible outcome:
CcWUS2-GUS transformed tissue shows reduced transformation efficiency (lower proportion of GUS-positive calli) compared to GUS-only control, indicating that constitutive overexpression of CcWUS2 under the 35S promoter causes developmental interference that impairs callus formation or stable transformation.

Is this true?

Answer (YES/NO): YES